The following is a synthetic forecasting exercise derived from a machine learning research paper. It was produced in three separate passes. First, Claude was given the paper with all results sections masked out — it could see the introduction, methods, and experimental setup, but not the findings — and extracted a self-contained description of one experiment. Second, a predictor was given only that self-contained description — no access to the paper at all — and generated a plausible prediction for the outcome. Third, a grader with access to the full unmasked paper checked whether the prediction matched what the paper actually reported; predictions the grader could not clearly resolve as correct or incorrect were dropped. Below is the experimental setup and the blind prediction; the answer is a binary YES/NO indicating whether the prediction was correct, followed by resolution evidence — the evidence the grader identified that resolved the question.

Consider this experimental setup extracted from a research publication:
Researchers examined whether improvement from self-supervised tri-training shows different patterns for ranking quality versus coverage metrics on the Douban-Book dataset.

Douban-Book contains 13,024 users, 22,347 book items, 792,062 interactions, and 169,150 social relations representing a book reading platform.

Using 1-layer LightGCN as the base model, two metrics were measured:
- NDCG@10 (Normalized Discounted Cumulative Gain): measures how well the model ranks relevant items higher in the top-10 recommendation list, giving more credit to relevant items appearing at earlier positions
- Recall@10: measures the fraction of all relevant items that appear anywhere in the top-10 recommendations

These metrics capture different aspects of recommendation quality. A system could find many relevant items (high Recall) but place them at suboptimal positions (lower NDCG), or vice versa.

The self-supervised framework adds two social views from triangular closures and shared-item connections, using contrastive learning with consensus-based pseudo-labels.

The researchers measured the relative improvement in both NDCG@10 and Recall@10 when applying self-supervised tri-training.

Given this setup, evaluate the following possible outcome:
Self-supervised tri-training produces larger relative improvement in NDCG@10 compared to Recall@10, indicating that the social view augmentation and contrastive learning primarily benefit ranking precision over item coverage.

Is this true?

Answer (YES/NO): NO